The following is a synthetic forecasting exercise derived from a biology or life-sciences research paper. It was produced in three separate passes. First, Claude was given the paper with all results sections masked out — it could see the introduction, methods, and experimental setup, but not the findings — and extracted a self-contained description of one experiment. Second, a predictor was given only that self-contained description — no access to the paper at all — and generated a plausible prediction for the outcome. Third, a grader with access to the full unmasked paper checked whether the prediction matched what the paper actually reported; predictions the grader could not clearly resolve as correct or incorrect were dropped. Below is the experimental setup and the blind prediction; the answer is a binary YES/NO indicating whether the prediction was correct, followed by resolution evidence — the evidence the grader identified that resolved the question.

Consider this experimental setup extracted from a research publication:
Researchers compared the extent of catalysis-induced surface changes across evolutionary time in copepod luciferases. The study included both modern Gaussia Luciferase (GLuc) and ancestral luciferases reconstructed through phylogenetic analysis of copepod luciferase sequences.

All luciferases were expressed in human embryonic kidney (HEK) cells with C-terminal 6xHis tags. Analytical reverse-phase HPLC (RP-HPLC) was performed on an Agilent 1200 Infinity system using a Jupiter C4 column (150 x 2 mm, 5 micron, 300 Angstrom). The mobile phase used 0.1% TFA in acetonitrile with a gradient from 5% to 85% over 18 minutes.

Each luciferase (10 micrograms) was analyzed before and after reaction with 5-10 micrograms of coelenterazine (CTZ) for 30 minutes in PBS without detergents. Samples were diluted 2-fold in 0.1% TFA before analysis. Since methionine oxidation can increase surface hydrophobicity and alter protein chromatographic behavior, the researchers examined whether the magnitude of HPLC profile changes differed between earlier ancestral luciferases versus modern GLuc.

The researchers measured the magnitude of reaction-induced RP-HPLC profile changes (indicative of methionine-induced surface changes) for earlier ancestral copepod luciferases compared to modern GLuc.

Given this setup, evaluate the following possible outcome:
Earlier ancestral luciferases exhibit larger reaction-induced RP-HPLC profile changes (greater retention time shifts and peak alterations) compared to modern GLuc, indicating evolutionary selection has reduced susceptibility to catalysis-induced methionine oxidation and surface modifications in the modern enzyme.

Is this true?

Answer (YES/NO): YES